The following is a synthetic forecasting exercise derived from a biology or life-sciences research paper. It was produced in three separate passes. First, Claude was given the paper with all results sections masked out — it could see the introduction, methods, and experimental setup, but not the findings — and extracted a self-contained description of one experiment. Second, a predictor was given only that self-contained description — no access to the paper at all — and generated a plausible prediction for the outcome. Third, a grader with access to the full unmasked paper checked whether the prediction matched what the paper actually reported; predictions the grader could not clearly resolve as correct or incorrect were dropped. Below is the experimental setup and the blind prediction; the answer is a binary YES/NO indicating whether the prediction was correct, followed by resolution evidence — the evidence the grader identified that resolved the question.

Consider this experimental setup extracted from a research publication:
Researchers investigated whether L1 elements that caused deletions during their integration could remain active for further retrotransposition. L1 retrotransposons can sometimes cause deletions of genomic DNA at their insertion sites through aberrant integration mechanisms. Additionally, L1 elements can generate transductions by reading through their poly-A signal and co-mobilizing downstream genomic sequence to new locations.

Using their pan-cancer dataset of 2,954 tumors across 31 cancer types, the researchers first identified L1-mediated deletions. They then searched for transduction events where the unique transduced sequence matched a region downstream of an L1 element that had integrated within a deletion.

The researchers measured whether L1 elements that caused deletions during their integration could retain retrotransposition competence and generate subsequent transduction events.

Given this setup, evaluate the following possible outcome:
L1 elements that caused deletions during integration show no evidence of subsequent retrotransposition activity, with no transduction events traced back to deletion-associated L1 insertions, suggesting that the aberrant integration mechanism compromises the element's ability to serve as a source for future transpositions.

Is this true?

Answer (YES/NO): NO